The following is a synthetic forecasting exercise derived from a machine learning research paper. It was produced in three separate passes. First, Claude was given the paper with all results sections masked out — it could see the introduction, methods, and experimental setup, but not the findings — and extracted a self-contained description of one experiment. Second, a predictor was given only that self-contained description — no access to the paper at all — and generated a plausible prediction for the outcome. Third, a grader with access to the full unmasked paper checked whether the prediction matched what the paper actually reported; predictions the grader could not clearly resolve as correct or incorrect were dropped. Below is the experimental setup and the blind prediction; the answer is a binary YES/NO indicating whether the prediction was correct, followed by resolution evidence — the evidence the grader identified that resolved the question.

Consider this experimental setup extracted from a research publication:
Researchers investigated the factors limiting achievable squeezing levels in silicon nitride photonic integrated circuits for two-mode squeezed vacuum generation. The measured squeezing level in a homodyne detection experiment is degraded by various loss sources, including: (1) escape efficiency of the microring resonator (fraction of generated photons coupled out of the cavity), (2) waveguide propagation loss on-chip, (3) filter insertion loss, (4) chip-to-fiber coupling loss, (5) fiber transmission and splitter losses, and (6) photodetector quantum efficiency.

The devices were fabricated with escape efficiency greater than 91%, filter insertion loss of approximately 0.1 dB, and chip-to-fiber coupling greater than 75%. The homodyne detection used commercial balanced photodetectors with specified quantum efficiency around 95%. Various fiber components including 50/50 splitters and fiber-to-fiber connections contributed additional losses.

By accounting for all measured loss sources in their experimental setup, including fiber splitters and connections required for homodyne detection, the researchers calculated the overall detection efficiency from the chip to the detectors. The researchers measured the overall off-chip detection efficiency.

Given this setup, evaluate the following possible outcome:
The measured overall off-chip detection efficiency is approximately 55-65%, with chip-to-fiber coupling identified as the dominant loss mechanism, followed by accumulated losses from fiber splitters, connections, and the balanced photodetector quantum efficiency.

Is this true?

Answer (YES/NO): YES